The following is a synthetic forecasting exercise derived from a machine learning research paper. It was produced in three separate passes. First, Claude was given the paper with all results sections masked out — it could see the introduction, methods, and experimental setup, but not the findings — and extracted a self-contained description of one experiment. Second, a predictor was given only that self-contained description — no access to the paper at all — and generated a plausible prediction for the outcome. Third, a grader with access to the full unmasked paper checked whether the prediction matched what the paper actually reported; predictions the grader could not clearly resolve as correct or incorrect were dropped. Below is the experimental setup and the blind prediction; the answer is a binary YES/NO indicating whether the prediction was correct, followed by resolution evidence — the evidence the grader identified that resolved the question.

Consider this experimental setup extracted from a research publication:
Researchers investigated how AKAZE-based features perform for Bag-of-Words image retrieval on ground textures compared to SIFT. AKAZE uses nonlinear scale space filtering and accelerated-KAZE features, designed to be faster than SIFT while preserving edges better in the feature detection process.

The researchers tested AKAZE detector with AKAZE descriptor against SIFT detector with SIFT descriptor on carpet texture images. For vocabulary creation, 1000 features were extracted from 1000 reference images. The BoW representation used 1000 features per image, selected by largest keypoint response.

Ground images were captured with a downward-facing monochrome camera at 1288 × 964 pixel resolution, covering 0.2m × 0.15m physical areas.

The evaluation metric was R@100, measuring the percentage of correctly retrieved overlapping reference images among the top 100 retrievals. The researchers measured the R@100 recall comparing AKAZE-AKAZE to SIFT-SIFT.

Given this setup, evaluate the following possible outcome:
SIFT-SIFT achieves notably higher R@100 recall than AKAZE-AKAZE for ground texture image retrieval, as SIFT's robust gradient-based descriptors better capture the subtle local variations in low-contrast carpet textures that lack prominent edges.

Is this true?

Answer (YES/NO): YES